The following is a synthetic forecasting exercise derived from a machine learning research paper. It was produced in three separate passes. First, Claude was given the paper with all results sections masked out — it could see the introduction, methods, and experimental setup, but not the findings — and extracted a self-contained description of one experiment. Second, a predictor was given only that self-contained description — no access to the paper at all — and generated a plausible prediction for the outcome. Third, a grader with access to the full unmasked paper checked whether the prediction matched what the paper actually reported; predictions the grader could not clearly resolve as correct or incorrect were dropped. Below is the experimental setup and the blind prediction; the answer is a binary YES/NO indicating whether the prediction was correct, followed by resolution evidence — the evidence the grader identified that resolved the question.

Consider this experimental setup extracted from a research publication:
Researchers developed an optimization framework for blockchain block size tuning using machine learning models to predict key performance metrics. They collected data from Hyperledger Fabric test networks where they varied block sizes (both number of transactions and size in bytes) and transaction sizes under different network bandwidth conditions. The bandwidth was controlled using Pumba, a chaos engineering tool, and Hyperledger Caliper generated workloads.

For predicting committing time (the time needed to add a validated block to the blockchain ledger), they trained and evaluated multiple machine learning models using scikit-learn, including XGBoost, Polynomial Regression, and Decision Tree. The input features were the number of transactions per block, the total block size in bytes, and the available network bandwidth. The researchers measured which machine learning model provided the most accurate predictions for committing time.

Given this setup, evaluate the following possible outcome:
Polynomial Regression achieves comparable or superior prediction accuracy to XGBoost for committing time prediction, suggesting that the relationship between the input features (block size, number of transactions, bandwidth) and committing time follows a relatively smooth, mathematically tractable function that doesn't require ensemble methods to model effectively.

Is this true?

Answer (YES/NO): YES